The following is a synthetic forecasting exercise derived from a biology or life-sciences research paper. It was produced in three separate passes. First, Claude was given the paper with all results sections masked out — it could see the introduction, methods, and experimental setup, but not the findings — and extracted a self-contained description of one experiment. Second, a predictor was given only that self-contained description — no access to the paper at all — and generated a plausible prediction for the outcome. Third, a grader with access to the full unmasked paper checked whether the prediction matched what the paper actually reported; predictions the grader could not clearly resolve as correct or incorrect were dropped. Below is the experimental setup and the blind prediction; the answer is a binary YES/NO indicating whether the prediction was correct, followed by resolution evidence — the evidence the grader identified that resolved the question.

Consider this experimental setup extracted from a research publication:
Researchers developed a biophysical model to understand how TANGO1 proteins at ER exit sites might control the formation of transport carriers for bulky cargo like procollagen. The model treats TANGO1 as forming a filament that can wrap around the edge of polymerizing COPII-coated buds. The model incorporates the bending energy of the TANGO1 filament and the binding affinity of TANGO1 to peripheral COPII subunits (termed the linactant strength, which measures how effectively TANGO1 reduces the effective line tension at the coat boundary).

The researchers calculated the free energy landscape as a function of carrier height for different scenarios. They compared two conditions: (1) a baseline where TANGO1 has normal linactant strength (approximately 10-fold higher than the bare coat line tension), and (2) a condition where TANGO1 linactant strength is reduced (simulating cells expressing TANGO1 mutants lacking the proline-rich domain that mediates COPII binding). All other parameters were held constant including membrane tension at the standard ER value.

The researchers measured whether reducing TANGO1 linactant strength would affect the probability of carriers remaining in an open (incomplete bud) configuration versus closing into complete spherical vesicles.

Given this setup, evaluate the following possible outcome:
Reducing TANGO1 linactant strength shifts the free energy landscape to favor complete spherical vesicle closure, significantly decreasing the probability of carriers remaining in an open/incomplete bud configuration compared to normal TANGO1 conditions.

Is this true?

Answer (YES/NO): YES